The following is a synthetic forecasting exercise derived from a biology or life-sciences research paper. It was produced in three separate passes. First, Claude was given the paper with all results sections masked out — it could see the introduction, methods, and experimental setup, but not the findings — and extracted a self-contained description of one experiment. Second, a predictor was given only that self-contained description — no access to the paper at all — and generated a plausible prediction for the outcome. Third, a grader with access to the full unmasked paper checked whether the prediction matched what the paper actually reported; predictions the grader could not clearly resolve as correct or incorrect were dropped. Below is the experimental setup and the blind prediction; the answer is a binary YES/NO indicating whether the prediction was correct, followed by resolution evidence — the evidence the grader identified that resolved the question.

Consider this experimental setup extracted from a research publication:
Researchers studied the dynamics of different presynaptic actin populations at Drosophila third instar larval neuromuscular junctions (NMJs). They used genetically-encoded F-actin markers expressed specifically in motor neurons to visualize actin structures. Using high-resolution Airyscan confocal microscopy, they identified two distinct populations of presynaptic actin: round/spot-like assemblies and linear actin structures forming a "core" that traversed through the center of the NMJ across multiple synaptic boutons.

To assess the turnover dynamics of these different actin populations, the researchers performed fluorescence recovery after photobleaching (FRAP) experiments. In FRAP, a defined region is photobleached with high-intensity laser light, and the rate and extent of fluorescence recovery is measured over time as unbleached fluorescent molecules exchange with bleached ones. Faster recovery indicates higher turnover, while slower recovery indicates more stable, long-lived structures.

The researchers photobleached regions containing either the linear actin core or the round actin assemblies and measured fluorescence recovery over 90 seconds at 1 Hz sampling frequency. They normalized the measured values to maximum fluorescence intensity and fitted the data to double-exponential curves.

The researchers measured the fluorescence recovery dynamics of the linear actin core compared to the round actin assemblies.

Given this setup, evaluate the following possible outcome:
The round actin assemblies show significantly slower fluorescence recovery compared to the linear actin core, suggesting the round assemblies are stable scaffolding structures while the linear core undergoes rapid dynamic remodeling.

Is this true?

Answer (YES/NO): NO